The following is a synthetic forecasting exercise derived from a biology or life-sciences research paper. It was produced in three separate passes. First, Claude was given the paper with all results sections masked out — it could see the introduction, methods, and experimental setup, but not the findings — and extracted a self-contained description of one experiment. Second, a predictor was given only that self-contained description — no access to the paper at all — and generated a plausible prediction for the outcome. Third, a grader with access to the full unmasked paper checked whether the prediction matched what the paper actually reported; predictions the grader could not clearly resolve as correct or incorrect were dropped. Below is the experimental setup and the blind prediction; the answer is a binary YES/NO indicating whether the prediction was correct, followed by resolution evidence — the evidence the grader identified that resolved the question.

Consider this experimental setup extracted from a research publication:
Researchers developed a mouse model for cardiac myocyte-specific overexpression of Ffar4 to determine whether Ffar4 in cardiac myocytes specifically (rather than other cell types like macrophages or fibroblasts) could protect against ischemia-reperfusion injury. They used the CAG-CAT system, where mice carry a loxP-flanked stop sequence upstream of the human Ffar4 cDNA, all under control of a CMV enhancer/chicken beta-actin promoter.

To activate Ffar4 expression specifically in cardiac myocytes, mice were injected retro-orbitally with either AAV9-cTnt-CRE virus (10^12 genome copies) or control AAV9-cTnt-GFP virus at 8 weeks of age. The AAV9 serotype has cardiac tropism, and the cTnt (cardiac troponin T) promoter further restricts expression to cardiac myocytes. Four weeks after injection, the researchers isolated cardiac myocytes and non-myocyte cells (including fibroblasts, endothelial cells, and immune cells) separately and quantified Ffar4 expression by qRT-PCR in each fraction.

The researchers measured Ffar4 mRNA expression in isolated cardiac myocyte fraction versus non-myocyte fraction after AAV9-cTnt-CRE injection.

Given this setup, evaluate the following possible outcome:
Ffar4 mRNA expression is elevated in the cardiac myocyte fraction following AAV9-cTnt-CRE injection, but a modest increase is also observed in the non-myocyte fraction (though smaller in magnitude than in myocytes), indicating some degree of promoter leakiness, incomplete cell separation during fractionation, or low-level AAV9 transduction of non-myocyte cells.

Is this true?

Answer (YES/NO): NO